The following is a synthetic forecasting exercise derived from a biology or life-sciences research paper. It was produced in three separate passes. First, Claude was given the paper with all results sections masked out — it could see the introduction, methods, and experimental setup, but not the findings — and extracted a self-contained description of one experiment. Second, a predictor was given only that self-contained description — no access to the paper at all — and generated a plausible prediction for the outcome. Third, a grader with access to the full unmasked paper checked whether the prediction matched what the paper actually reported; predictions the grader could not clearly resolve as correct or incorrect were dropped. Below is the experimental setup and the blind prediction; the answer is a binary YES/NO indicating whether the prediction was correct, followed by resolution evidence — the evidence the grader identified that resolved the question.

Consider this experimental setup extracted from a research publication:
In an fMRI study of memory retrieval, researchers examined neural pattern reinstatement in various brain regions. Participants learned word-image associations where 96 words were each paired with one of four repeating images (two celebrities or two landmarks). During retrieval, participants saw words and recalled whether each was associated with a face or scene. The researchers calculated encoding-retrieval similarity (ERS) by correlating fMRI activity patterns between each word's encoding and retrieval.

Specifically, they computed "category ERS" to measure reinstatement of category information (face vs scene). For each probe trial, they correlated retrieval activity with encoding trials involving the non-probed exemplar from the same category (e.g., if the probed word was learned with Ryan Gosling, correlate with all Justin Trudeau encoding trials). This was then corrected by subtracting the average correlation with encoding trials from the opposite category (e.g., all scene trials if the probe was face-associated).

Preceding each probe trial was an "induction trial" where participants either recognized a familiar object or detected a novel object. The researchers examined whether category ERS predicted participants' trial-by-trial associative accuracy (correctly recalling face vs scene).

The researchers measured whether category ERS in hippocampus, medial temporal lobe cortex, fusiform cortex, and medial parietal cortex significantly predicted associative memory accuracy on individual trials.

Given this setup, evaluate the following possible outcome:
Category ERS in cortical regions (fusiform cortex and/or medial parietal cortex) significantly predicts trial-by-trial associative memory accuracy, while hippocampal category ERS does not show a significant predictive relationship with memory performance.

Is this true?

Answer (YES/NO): YES